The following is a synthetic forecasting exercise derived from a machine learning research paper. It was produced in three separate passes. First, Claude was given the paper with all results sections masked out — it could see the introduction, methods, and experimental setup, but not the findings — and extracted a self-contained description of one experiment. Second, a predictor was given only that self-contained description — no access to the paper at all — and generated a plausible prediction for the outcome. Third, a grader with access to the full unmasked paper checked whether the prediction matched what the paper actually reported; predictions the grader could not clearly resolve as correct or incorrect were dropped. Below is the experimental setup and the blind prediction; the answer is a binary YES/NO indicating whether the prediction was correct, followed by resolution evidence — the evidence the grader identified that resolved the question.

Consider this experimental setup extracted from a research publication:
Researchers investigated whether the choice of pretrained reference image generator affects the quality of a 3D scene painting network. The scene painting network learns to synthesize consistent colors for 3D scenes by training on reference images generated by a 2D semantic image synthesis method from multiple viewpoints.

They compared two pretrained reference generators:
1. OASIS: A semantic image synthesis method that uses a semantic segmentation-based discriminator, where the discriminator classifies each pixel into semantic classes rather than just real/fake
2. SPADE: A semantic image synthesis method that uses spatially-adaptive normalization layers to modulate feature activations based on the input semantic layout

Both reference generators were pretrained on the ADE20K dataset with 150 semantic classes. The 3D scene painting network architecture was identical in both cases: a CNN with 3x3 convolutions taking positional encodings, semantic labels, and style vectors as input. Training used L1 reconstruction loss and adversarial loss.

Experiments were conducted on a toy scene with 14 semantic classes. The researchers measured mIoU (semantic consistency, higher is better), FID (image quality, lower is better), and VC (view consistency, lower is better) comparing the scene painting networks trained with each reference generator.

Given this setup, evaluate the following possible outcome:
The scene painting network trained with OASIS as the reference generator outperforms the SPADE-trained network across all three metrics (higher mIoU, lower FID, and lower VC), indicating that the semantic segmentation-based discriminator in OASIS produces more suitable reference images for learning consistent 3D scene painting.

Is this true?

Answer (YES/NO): YES